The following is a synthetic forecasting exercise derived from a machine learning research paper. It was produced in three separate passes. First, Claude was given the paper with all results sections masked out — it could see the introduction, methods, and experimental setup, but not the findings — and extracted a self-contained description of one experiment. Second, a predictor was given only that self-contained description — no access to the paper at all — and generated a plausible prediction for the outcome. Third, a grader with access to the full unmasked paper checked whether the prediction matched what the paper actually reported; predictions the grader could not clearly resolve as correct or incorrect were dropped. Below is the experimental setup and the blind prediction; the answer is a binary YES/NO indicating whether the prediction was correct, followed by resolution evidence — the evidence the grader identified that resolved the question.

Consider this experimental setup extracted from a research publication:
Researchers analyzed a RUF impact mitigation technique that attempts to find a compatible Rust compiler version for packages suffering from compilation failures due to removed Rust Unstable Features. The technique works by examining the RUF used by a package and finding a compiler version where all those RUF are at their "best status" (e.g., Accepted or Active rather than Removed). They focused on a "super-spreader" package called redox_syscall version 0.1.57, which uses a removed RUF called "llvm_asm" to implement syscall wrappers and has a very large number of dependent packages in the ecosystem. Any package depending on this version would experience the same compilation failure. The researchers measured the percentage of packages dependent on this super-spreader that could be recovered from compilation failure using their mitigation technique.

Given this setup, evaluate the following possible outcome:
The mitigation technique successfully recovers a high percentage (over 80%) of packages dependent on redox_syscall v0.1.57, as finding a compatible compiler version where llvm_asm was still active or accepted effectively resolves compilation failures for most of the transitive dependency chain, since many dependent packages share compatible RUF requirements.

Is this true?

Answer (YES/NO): YES